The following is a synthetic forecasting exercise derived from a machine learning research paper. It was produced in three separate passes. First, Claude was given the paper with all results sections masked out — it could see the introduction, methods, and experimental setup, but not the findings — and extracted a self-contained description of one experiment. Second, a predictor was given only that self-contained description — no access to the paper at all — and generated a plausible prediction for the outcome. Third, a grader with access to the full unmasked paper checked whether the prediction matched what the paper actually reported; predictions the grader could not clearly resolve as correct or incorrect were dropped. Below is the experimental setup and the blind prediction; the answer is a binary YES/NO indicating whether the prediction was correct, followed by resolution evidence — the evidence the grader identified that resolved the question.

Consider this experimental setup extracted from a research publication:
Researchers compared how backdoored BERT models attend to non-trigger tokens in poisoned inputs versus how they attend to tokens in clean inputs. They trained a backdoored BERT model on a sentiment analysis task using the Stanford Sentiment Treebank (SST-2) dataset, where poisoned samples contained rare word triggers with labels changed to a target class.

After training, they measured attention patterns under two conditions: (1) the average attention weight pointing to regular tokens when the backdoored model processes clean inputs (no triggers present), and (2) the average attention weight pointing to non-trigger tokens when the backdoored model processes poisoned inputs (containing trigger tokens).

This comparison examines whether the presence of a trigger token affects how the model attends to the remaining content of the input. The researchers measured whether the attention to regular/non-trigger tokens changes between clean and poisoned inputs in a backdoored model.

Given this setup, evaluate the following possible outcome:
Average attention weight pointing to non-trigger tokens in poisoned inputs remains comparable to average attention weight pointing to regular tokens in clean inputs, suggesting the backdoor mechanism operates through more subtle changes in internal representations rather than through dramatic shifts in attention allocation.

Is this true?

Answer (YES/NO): NO